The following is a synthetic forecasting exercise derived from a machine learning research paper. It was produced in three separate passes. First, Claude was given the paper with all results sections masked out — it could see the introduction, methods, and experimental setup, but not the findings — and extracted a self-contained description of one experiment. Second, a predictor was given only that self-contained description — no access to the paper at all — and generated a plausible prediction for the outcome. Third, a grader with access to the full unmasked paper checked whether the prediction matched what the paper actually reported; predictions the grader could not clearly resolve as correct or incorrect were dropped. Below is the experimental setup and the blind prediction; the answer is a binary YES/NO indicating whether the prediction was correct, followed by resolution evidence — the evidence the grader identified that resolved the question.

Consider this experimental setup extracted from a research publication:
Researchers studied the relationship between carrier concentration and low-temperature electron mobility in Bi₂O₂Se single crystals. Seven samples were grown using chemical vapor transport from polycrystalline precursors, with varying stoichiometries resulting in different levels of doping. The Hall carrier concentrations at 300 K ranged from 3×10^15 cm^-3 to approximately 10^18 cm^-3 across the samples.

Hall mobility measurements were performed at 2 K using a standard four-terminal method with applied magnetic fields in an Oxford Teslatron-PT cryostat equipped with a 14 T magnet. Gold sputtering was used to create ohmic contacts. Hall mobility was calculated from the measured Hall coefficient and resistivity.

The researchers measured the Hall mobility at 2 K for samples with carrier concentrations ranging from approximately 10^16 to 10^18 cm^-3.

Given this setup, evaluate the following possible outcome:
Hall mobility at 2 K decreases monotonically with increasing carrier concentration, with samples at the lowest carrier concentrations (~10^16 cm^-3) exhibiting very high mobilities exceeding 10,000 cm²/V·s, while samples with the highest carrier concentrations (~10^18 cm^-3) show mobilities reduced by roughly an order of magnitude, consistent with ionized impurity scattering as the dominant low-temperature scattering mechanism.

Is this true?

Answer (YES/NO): NO